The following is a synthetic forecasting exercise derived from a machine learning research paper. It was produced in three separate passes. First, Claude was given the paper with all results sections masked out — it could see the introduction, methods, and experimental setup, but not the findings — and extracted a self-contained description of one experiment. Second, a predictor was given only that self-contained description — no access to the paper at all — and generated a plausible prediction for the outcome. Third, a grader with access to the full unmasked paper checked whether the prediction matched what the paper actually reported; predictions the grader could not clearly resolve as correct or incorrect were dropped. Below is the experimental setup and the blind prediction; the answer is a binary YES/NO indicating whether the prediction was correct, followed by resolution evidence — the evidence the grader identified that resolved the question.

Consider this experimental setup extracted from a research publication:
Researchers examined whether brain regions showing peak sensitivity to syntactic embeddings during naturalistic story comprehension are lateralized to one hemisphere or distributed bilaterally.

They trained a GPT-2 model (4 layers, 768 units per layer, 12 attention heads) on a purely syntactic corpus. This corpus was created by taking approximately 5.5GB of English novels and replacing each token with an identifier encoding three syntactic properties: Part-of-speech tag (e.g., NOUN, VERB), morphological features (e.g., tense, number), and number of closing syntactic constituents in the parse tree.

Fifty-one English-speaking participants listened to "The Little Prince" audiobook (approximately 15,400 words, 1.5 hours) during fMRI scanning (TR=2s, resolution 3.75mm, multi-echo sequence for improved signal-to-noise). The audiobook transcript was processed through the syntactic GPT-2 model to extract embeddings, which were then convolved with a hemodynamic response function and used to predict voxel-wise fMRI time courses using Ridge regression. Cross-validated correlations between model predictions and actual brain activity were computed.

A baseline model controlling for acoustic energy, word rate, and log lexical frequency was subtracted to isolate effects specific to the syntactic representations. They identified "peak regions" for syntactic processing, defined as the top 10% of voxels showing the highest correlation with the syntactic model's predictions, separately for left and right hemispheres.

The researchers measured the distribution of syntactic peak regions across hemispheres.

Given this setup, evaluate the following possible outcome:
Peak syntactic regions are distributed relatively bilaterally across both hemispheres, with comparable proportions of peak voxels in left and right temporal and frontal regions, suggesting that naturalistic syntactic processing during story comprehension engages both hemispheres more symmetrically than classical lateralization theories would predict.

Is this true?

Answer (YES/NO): YES